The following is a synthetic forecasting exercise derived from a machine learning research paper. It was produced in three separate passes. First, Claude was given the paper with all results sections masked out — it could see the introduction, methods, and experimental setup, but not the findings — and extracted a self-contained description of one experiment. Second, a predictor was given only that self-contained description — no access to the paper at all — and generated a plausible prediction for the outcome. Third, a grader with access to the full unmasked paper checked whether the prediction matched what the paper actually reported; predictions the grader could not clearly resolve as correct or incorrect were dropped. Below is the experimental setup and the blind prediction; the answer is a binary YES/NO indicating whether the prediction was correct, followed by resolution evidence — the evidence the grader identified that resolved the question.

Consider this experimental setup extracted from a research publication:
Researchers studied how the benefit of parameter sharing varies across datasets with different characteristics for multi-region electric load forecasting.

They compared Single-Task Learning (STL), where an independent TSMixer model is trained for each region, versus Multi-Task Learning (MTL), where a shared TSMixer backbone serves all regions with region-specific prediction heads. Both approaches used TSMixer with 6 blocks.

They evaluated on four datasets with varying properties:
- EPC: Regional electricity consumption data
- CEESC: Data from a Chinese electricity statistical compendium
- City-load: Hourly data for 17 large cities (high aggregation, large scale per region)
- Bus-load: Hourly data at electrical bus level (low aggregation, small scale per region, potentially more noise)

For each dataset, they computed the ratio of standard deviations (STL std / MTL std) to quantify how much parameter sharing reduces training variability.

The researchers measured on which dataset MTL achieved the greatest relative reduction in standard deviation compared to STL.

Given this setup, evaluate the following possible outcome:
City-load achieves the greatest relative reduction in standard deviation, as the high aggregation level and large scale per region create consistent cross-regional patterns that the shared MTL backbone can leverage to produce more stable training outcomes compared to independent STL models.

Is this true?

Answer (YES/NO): NO